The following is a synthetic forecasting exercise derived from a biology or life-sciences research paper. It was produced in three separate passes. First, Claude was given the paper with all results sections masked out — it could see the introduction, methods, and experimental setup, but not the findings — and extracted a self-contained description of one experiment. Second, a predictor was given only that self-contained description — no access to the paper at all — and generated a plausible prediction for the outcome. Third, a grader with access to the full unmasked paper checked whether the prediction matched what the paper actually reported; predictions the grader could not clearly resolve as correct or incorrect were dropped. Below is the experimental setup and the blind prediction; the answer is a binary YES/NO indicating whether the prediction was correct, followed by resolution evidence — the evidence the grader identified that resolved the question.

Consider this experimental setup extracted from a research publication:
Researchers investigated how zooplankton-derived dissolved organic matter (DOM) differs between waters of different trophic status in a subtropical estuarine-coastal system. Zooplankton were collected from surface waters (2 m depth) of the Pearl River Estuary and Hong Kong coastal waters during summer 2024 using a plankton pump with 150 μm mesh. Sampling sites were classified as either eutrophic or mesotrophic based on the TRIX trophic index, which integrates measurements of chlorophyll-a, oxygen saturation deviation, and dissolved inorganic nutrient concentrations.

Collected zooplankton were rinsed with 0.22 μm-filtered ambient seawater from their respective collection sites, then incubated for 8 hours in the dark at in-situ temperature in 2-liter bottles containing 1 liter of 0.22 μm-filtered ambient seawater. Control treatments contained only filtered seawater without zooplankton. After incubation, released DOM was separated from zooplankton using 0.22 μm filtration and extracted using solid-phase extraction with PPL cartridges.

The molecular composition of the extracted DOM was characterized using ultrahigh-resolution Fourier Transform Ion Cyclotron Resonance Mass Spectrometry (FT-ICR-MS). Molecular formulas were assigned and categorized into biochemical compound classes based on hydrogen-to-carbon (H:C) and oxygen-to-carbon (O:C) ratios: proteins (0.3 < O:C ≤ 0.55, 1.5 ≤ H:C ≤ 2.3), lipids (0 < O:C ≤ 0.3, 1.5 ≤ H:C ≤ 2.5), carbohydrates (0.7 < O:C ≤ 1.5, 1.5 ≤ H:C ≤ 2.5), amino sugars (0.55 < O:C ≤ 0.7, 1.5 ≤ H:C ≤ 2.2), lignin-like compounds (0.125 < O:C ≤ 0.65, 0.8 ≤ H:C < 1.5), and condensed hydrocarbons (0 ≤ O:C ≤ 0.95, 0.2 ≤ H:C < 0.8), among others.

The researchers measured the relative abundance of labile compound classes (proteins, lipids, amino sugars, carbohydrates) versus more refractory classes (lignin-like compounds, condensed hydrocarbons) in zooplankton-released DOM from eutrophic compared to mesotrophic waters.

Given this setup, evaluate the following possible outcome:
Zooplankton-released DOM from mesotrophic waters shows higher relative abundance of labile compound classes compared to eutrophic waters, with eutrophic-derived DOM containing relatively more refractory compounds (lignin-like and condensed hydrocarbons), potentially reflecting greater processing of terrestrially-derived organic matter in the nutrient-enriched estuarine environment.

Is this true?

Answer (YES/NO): NO